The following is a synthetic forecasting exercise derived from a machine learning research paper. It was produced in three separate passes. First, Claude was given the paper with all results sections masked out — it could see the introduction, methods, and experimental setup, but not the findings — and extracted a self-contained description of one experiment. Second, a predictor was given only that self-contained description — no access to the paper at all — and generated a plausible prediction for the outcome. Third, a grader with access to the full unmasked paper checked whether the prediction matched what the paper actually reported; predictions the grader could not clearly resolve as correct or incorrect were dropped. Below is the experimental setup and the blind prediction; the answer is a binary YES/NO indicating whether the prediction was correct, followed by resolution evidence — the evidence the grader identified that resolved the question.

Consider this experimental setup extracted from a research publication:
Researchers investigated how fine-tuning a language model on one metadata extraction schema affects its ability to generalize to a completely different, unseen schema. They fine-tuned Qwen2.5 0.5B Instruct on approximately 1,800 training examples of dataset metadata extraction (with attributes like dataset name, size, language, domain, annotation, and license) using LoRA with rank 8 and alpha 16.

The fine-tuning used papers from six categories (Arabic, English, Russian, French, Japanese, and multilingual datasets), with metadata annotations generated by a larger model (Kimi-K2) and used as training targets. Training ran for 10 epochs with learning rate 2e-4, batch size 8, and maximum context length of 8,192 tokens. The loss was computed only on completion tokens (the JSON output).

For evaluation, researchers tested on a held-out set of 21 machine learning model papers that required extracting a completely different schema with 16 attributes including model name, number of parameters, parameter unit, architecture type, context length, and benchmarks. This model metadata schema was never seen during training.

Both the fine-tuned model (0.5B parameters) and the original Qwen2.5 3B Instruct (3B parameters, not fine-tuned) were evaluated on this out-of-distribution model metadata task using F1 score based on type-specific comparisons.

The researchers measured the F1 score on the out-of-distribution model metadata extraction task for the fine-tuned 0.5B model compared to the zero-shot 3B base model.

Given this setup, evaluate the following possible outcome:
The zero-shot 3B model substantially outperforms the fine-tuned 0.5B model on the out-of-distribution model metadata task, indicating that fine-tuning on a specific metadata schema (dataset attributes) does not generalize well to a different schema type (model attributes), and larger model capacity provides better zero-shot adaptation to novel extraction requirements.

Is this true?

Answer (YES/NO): NO